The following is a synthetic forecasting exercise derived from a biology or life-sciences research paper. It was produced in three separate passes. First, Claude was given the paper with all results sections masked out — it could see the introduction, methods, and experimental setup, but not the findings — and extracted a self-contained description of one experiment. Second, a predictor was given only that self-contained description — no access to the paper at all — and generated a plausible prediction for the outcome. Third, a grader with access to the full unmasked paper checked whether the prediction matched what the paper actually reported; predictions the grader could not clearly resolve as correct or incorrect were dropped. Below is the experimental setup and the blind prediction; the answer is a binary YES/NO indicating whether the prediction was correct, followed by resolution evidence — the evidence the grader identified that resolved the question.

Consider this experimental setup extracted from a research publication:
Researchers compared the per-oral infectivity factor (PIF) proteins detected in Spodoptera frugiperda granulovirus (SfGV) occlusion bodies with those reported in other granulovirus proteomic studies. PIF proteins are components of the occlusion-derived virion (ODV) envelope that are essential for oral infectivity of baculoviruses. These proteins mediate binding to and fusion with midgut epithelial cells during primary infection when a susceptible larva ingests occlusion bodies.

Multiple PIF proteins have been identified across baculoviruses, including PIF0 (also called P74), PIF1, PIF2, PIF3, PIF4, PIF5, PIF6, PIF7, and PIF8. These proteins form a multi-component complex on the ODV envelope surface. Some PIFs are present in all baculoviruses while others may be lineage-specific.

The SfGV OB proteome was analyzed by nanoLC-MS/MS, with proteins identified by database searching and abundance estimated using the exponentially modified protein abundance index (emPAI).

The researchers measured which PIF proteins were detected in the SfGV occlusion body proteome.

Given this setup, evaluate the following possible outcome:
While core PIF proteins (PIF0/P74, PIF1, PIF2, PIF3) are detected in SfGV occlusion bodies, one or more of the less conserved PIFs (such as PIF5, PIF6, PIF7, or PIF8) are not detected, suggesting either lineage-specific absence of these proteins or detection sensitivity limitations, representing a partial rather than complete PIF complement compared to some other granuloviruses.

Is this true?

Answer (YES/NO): YES